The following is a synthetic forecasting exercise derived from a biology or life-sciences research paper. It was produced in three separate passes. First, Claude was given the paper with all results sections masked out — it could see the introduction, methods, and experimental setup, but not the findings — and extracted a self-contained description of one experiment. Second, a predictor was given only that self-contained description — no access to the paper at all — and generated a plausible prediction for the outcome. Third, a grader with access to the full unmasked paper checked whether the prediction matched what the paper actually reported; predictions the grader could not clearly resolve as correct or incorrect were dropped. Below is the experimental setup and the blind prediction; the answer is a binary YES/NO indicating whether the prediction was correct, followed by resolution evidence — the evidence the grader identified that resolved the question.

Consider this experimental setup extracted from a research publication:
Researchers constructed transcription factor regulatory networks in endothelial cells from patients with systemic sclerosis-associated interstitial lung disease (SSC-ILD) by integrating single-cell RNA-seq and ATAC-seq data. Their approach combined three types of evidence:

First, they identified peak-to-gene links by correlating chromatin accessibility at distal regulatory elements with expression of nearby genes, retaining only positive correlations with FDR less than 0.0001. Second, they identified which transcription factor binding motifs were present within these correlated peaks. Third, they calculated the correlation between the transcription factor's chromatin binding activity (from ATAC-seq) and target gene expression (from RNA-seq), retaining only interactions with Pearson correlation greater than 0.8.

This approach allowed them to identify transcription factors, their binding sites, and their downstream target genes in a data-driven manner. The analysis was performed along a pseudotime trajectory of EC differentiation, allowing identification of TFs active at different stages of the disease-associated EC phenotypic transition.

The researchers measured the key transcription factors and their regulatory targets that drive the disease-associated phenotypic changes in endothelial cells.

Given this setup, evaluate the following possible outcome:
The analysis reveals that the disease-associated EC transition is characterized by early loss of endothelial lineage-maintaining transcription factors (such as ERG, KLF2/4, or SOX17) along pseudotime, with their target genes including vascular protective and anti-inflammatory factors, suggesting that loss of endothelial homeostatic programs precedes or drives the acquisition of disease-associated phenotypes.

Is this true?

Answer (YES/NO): NO